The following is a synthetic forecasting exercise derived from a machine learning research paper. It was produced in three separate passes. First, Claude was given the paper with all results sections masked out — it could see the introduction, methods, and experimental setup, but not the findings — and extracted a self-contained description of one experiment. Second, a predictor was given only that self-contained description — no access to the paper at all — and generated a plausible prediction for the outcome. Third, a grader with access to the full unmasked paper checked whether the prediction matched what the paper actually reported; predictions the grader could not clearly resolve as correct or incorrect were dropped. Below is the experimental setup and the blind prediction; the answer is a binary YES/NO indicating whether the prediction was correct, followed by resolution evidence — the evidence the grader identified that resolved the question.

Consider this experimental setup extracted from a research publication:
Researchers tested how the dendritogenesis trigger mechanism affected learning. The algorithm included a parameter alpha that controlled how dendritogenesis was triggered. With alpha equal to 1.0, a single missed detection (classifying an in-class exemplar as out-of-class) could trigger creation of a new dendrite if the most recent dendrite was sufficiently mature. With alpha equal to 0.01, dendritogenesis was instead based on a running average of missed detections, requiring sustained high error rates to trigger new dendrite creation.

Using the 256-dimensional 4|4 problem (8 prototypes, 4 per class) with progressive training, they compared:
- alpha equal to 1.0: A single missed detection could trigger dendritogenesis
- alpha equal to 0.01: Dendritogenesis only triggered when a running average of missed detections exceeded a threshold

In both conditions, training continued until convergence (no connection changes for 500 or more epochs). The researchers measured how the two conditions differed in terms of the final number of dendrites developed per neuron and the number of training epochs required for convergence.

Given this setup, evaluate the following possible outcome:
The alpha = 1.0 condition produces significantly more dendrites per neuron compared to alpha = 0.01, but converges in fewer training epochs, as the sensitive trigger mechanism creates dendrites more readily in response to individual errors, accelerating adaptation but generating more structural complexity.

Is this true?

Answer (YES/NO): NO